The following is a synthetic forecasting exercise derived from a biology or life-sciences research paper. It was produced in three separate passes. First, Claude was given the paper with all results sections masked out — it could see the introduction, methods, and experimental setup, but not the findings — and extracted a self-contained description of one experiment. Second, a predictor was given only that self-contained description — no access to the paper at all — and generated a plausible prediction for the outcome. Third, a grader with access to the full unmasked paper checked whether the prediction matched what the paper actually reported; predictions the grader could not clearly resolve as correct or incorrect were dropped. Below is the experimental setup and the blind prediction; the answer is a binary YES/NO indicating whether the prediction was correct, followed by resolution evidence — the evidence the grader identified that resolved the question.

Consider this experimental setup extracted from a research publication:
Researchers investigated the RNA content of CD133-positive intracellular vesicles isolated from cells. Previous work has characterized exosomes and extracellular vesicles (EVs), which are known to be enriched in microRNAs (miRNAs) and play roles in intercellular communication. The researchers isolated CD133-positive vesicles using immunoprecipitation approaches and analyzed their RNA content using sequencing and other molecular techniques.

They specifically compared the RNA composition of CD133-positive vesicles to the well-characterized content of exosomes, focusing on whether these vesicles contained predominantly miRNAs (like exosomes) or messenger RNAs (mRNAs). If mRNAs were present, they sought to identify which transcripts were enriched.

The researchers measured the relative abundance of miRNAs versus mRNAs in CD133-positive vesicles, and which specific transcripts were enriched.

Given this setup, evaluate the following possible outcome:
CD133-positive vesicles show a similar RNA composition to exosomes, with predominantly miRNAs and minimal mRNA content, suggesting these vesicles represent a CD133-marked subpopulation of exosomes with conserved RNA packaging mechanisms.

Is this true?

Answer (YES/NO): NO